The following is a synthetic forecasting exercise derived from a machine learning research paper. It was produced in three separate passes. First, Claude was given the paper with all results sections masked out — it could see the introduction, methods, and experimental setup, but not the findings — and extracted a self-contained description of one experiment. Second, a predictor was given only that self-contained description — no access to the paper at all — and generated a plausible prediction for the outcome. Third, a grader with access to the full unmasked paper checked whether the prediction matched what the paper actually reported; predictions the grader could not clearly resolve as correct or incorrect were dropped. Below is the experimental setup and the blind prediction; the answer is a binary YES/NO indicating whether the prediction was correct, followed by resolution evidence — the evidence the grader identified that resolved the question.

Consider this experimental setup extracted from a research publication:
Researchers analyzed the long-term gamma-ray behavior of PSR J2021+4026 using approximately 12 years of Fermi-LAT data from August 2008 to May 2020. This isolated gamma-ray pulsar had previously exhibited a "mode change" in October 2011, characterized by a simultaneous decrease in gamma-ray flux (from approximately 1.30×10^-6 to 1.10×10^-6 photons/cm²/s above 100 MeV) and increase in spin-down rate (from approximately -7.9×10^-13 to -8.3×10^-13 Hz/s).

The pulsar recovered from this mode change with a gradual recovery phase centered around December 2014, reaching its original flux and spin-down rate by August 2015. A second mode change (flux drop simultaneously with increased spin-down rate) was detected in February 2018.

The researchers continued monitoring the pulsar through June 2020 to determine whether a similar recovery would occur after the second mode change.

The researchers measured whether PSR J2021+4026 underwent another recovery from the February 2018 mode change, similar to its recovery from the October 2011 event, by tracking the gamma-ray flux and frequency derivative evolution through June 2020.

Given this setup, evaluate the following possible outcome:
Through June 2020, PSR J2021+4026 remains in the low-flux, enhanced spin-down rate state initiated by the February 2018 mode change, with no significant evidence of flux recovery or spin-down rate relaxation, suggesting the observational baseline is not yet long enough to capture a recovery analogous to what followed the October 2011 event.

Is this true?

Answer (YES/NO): NO